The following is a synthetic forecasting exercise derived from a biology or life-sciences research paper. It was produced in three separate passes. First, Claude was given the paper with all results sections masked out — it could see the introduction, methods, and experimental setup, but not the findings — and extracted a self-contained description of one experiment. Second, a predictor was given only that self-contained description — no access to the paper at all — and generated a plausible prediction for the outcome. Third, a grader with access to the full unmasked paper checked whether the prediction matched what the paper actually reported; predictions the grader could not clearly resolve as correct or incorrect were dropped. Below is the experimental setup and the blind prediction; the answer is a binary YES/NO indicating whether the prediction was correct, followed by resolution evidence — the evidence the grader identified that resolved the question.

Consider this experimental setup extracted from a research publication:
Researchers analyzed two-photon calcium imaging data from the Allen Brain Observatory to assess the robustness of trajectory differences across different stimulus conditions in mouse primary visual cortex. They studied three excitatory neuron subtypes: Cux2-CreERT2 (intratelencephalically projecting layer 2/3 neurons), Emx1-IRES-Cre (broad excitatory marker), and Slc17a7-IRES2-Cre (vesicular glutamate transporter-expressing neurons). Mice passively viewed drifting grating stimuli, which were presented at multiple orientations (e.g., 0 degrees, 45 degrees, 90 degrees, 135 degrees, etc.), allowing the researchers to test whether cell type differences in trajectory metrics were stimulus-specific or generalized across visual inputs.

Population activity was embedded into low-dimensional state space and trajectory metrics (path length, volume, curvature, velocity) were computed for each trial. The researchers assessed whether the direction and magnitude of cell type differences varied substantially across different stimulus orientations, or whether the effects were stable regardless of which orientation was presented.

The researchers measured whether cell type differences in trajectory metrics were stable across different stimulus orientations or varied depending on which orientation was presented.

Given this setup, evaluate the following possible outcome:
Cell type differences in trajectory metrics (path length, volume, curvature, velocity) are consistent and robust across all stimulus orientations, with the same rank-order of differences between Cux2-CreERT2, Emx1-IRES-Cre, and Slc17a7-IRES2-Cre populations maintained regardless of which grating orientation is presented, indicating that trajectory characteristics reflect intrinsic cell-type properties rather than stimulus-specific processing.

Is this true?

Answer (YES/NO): YES